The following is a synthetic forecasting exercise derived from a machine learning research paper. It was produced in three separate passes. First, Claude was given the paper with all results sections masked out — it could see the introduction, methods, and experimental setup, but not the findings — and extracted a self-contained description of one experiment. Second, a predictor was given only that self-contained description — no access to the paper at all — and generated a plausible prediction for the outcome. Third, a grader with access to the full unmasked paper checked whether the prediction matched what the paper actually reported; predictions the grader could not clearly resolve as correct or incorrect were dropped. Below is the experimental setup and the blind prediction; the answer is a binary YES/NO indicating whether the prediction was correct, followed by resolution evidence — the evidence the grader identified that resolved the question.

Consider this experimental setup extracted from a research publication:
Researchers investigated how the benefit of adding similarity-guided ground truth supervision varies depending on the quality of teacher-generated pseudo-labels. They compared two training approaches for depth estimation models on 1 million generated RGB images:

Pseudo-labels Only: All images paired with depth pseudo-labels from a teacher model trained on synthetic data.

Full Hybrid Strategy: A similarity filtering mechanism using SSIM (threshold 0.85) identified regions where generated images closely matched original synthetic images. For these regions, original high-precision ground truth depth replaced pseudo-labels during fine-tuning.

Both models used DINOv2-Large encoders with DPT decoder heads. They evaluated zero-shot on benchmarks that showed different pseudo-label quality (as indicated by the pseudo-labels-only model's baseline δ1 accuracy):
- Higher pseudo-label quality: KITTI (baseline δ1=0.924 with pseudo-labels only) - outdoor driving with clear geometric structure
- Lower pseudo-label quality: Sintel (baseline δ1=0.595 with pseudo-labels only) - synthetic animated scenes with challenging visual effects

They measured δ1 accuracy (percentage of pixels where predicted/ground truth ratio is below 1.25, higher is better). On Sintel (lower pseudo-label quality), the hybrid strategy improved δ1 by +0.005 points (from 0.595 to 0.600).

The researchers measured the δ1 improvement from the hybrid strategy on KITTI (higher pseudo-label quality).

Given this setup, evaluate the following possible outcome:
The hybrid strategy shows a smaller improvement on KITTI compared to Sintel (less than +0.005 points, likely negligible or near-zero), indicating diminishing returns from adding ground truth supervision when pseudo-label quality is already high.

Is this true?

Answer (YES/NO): YES